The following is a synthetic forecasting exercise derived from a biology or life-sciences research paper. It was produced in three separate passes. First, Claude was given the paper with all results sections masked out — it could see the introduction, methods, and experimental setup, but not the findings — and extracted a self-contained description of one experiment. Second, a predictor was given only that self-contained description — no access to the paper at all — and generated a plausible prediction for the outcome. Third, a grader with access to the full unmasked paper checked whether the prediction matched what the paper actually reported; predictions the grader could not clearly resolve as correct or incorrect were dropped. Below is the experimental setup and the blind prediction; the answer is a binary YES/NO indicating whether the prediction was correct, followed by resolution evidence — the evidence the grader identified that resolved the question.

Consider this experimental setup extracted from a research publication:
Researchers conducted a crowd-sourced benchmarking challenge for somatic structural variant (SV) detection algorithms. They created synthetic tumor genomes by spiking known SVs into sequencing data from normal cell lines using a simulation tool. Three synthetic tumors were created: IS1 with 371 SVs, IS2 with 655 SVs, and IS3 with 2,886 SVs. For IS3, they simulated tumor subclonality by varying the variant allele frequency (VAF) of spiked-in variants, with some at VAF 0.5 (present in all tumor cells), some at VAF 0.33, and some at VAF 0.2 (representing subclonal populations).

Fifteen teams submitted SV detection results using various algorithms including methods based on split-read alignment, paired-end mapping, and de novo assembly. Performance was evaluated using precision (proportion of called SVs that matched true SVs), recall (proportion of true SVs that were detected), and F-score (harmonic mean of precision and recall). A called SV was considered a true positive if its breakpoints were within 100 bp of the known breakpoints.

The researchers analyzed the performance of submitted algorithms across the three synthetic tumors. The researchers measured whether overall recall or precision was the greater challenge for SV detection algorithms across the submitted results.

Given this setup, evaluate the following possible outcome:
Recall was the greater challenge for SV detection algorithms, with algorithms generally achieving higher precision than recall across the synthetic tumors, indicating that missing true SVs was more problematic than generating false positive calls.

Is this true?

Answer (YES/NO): YES